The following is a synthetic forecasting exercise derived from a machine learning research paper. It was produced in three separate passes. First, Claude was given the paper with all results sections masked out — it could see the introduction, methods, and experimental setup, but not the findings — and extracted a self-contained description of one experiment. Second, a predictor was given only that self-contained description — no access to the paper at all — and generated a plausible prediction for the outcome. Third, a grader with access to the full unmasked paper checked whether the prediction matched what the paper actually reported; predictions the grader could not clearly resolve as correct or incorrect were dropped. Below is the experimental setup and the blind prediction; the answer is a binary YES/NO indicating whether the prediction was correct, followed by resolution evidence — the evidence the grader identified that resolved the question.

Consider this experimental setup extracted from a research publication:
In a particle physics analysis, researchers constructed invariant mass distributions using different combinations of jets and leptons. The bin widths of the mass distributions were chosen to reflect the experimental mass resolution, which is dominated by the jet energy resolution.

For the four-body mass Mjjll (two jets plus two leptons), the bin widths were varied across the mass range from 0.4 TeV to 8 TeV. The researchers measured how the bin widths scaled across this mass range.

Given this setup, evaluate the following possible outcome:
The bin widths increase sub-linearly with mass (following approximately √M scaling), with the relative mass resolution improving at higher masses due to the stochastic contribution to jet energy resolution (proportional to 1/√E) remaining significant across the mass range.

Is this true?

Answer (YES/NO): NO